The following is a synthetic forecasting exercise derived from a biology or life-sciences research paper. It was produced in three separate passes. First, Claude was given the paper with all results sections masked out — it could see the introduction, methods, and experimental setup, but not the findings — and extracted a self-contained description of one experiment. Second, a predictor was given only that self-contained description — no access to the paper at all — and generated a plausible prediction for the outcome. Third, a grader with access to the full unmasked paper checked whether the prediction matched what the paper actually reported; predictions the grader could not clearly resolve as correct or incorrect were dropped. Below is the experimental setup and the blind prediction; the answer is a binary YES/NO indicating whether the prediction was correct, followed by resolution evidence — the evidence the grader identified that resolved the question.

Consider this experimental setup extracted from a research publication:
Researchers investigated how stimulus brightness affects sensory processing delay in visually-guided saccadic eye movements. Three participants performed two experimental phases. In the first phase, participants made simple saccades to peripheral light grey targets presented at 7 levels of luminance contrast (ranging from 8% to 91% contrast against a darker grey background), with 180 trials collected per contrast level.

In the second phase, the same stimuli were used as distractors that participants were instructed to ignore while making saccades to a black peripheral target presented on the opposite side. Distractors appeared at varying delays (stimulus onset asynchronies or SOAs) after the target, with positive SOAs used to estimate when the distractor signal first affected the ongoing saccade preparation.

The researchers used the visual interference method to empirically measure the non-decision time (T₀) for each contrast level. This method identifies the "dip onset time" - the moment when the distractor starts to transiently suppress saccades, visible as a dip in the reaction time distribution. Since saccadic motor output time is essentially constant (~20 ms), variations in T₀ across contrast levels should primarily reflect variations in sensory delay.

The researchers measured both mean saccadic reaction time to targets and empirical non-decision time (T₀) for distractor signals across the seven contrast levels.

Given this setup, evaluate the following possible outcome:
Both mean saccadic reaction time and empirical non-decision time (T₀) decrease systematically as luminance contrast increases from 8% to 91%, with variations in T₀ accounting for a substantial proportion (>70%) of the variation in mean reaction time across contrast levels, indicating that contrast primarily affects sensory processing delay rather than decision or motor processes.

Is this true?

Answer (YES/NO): NO